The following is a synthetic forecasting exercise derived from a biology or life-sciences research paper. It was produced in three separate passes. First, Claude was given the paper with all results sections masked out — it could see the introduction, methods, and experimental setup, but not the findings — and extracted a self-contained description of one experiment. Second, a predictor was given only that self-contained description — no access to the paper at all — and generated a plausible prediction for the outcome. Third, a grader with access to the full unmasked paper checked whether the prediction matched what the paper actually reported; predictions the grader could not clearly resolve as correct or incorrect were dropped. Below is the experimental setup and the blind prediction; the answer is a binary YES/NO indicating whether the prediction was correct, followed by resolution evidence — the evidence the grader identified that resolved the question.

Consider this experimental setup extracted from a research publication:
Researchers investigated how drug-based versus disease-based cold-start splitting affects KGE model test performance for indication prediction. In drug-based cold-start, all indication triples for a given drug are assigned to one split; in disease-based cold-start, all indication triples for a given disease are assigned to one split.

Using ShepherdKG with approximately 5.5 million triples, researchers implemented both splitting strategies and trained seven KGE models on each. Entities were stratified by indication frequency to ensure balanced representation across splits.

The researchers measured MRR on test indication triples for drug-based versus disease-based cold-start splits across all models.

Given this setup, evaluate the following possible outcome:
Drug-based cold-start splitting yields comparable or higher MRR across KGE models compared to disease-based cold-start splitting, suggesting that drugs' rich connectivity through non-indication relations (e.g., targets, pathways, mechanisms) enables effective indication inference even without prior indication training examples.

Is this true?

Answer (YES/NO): YES